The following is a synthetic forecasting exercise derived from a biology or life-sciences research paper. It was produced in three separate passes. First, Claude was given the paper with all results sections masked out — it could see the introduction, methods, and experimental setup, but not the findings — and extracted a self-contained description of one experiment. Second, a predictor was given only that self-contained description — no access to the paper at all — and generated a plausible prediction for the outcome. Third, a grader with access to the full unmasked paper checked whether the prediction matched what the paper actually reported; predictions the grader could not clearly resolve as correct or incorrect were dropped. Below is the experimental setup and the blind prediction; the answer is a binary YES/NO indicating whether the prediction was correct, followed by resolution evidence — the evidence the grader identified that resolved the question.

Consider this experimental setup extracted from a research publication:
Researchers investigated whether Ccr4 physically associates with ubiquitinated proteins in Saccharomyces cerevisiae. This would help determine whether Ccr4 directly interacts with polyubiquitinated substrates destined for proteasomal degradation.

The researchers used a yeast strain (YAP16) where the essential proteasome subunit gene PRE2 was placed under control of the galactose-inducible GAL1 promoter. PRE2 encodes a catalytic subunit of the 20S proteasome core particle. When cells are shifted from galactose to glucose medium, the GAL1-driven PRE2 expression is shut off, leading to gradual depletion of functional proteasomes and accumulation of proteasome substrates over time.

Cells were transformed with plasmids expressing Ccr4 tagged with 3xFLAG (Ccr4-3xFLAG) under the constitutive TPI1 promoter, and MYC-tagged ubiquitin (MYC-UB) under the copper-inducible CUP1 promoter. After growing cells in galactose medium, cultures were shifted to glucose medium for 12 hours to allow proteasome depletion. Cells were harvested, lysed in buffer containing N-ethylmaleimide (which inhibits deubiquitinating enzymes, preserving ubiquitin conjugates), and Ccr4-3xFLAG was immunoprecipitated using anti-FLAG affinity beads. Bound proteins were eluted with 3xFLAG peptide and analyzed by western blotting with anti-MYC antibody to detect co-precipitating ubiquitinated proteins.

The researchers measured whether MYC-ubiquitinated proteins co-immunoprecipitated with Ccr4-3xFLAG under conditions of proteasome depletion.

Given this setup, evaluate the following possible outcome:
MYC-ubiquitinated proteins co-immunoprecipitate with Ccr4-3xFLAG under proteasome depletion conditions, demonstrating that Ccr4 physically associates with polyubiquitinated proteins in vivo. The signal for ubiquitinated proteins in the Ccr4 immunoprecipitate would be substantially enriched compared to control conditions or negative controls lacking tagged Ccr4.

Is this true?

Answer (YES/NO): YES